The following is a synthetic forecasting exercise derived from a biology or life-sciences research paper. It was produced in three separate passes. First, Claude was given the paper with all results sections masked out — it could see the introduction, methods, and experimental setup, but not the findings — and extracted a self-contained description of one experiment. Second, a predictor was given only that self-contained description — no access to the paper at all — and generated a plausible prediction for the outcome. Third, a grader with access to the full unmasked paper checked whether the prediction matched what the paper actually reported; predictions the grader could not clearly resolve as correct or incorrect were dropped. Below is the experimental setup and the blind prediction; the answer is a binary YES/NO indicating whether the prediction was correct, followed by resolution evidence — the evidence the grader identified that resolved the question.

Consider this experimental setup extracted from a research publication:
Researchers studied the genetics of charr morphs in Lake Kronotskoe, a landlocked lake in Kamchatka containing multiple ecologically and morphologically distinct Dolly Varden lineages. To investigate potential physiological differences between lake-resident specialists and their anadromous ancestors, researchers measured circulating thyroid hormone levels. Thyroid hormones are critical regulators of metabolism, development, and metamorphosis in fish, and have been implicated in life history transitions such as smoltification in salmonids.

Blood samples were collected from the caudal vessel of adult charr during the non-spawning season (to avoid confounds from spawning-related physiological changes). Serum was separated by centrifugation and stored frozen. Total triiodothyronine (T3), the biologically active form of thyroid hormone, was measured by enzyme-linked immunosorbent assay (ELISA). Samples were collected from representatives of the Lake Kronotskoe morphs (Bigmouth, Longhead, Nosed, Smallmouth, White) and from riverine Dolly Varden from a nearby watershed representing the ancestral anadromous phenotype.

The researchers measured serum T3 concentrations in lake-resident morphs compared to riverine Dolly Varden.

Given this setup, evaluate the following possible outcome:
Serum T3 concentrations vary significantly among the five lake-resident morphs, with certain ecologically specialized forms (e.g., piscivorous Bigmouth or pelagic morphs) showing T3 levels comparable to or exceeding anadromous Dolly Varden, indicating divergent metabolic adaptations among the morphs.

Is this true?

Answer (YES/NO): YES